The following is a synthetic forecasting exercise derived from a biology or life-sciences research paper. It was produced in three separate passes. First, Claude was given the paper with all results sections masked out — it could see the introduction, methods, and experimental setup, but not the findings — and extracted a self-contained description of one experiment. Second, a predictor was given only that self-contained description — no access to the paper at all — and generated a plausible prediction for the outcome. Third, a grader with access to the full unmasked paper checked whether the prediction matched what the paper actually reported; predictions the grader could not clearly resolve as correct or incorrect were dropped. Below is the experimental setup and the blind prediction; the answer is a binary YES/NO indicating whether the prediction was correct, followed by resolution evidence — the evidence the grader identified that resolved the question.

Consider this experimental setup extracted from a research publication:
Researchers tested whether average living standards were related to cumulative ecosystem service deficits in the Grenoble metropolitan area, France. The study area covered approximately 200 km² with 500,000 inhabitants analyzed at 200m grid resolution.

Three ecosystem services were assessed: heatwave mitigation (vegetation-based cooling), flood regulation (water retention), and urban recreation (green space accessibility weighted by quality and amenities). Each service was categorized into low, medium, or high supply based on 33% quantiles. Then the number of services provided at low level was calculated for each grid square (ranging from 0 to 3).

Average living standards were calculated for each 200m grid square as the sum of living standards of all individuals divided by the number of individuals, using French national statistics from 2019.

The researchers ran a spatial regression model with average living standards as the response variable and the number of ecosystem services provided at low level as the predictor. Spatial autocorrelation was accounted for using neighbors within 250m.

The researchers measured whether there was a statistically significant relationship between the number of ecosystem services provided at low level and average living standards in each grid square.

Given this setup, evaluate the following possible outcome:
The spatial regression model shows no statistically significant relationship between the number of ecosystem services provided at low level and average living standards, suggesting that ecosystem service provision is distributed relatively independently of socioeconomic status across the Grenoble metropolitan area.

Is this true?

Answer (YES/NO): NO